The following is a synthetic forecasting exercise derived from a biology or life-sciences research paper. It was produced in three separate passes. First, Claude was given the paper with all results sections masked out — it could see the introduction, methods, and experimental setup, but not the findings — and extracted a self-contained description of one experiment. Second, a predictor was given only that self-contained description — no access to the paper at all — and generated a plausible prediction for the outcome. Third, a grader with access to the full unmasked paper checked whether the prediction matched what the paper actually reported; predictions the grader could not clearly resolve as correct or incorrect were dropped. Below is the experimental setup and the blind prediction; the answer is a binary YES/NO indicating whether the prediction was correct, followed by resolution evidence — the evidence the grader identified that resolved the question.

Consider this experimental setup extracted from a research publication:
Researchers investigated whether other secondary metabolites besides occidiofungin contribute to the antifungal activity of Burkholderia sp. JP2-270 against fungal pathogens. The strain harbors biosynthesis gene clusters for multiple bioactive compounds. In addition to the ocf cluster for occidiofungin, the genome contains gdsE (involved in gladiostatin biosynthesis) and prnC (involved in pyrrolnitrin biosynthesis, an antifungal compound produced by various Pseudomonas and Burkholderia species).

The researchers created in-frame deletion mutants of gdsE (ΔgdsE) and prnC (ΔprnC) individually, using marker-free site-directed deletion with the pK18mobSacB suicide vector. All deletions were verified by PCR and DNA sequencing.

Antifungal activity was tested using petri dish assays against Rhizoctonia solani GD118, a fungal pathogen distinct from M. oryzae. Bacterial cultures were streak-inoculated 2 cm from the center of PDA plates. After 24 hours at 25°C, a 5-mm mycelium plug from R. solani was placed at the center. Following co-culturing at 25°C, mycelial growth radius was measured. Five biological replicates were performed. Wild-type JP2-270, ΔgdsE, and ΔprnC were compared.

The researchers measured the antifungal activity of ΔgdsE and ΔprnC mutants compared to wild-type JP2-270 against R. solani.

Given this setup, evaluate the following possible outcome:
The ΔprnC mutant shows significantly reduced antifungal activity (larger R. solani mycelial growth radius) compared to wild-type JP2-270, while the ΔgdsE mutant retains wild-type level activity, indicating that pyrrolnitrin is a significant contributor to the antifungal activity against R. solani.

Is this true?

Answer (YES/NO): YES